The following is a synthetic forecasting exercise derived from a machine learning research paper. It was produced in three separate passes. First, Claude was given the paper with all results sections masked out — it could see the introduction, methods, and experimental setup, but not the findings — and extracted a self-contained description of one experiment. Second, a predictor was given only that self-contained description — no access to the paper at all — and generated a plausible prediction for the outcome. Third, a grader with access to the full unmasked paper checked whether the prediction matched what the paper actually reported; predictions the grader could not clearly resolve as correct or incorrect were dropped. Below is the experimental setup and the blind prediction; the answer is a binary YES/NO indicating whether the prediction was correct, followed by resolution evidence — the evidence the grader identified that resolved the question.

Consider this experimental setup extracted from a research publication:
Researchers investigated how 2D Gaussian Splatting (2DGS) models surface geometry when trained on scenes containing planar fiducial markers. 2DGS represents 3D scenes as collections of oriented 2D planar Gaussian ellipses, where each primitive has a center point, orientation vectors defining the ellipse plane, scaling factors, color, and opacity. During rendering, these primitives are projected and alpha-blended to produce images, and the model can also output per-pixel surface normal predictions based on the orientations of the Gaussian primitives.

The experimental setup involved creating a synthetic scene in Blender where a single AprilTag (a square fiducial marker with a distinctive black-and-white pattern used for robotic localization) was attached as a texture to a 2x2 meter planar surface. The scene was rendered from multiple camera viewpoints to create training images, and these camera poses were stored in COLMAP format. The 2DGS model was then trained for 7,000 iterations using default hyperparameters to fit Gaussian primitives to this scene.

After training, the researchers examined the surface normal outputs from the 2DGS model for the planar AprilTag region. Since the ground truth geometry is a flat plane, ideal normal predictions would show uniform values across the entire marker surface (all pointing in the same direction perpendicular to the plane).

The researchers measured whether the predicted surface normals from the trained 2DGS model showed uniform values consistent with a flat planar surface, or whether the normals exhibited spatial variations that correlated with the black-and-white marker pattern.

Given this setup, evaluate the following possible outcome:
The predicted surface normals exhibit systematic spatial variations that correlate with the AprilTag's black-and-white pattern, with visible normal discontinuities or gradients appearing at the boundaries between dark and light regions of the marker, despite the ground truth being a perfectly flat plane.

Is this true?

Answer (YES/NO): YES